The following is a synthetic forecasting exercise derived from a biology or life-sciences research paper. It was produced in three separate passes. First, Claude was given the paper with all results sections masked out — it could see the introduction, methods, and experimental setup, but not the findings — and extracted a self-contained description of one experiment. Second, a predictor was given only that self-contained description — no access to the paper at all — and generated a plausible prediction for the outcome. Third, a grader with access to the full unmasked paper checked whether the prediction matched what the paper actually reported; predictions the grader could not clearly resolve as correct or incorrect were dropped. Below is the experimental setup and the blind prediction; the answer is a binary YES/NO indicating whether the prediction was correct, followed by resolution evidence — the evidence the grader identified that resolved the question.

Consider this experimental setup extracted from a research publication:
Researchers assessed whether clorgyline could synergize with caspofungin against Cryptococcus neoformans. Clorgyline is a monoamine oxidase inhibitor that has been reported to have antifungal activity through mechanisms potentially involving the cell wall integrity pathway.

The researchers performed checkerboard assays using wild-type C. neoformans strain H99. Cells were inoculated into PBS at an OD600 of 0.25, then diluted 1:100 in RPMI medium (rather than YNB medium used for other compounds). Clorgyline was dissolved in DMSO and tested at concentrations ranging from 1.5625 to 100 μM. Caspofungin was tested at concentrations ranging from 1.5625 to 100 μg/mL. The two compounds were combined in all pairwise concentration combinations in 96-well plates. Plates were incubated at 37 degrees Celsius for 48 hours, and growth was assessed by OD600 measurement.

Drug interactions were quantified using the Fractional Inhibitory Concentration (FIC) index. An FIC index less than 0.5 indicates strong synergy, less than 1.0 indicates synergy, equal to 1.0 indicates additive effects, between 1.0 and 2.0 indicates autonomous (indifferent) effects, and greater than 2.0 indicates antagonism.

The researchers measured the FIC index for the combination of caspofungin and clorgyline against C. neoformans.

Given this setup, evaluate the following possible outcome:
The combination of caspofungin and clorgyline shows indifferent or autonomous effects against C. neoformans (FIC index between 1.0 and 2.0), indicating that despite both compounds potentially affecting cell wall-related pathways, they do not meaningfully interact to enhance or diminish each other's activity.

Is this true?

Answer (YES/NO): NO